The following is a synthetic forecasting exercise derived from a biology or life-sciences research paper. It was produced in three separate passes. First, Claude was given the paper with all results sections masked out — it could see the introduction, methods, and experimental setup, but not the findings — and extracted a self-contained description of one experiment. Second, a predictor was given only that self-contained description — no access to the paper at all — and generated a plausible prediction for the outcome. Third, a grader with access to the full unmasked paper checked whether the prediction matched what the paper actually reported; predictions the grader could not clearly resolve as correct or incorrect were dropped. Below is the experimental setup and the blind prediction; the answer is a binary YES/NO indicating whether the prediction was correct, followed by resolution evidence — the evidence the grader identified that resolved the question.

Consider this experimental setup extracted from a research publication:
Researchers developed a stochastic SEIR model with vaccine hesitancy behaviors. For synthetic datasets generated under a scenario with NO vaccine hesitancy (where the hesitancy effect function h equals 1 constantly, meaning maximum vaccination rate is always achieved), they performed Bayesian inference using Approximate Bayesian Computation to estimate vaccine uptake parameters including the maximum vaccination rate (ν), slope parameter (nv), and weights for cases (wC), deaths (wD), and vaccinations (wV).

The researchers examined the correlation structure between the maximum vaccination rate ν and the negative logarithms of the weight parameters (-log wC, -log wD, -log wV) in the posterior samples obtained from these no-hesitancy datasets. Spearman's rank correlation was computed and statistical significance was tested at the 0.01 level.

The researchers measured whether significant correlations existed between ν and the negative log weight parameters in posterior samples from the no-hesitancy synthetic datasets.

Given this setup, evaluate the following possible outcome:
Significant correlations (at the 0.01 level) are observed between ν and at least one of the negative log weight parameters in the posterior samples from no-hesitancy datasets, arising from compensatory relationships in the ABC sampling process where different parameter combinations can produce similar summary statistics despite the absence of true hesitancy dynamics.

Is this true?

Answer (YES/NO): NO